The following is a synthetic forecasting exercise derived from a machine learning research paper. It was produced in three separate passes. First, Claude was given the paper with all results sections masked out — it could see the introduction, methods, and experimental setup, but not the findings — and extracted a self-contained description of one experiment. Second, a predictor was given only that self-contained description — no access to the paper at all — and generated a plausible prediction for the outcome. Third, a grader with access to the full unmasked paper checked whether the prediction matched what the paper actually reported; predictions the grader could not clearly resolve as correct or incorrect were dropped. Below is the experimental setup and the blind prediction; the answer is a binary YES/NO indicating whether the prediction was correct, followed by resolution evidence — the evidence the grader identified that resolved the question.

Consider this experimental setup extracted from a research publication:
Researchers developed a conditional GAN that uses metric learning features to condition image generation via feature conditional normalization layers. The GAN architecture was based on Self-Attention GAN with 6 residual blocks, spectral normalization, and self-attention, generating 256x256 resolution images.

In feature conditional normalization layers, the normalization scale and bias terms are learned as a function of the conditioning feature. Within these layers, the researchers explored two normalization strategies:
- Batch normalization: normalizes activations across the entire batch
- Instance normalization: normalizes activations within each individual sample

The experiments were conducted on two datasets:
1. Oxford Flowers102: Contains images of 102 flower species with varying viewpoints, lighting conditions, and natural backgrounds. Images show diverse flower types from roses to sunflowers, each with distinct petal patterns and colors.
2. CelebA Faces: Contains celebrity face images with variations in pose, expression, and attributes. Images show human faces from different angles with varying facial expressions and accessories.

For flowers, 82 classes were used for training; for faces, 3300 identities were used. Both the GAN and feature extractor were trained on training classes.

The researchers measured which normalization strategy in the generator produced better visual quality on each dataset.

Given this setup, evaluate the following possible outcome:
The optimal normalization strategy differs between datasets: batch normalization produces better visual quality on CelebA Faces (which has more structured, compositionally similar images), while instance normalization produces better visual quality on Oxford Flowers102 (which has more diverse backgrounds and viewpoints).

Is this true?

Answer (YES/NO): NO